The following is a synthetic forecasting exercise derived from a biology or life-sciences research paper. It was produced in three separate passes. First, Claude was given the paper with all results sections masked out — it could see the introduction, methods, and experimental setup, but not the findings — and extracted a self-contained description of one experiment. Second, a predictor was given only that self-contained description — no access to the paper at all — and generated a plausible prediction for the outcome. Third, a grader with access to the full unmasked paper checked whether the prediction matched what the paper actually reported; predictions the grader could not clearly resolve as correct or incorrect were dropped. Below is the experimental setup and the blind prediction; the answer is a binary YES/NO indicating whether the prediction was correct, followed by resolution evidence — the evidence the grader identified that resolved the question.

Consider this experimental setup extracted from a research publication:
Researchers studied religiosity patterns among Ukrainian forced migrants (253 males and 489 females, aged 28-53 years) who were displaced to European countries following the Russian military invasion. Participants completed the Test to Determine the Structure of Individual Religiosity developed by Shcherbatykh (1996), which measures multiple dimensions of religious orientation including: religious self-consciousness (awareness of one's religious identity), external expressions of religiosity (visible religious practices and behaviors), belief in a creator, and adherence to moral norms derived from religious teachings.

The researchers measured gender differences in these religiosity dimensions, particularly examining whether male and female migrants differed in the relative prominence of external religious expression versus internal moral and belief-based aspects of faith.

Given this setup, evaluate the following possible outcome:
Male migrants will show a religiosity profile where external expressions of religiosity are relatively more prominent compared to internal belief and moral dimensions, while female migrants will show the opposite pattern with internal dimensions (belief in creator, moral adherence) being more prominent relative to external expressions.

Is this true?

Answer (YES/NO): NO